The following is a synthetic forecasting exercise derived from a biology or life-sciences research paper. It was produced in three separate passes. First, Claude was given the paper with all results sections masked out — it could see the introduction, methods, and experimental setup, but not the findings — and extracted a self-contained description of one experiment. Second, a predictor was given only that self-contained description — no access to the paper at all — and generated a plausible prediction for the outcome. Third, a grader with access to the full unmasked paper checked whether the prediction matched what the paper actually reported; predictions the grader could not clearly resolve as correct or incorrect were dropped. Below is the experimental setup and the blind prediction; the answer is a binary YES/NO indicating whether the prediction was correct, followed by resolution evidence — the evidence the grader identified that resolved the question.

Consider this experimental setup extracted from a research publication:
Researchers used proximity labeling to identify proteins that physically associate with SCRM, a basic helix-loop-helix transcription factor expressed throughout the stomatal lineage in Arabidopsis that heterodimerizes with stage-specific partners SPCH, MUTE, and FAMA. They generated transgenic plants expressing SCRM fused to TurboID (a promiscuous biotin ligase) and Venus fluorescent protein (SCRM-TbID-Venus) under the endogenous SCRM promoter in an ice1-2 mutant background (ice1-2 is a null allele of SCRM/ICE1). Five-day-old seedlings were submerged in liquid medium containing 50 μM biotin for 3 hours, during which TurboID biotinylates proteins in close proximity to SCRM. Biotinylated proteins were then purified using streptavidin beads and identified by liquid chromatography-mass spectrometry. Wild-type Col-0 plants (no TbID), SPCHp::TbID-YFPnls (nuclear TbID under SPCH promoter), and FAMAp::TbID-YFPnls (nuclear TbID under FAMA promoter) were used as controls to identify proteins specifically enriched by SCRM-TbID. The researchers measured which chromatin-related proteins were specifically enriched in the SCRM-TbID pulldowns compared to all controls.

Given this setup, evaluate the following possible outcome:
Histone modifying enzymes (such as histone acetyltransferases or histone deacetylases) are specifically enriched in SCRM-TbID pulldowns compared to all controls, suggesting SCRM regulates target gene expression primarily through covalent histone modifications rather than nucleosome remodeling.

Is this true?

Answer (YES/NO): NO